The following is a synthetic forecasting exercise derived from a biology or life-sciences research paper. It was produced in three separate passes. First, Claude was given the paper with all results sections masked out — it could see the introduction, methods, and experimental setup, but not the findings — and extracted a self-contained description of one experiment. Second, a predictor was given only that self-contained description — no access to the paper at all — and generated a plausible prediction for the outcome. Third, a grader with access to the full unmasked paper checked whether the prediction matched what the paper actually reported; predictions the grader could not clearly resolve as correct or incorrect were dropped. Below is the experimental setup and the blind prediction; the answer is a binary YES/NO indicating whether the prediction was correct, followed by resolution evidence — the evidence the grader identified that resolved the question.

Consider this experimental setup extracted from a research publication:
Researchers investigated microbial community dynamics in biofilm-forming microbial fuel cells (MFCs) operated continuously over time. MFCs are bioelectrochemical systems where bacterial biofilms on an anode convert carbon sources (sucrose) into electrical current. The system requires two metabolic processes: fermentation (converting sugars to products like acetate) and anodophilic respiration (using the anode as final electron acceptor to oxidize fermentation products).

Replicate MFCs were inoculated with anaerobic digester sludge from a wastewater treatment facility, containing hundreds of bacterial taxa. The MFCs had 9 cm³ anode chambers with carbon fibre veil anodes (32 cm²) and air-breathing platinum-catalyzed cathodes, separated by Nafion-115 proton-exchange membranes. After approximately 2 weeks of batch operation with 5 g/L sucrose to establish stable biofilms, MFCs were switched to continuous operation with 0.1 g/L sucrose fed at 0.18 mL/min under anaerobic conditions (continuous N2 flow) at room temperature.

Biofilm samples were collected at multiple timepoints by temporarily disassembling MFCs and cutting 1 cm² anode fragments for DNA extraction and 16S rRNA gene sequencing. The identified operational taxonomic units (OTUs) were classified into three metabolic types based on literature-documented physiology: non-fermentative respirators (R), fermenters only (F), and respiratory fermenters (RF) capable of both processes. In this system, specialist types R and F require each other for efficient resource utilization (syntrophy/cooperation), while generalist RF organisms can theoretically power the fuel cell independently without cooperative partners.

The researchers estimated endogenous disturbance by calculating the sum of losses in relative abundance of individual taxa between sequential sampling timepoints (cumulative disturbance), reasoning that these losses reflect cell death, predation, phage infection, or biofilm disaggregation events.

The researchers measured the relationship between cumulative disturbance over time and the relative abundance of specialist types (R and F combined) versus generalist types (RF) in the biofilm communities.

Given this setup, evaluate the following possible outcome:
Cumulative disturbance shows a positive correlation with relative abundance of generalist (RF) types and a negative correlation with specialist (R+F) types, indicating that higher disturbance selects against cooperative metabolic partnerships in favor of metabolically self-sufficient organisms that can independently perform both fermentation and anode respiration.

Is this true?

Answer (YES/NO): NO